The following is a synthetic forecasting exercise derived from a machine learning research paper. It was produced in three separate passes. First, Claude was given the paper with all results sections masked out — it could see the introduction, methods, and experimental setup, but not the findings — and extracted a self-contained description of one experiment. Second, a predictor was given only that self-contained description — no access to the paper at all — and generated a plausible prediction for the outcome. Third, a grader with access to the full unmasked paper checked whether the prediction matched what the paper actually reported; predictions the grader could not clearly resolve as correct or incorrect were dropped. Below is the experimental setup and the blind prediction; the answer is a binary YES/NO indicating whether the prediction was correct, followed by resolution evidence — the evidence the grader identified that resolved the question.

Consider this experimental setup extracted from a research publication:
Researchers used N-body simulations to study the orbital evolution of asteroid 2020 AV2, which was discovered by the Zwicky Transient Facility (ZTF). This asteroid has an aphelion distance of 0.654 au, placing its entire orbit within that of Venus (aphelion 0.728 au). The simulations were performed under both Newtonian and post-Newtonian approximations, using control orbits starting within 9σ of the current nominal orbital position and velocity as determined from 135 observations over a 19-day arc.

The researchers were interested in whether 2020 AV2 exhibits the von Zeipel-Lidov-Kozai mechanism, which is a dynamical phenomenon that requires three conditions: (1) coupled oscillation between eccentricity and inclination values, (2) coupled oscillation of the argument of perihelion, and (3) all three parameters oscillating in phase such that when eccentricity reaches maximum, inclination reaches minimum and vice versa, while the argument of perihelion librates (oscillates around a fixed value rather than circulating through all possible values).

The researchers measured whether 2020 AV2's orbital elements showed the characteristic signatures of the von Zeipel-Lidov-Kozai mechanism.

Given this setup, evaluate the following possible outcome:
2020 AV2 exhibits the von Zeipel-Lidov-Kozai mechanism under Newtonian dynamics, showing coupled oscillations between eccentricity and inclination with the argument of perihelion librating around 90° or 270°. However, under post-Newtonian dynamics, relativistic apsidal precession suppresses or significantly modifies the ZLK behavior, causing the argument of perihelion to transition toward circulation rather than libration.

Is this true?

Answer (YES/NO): NO